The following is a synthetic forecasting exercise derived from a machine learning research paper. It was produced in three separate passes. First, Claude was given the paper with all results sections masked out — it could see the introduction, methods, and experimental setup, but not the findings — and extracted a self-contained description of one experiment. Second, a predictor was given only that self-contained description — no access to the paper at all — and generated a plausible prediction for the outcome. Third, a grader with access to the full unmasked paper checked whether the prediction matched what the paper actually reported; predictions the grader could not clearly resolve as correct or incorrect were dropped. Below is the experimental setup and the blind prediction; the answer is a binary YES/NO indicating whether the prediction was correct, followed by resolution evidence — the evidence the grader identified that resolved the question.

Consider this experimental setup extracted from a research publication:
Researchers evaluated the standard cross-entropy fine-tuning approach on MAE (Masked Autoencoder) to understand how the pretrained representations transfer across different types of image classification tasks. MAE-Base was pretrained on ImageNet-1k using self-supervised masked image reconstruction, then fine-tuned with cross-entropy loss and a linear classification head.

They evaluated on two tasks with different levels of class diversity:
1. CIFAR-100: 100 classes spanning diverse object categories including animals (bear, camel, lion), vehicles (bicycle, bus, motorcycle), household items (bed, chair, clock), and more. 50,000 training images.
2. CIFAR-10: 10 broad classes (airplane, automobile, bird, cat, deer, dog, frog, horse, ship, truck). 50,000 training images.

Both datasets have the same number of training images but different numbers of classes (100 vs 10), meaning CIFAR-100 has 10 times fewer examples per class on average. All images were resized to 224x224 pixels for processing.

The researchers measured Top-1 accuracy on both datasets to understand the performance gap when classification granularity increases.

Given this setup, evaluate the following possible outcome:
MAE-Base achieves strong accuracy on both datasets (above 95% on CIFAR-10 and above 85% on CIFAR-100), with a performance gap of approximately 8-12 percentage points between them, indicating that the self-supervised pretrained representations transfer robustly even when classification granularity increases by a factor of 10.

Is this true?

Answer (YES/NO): YES